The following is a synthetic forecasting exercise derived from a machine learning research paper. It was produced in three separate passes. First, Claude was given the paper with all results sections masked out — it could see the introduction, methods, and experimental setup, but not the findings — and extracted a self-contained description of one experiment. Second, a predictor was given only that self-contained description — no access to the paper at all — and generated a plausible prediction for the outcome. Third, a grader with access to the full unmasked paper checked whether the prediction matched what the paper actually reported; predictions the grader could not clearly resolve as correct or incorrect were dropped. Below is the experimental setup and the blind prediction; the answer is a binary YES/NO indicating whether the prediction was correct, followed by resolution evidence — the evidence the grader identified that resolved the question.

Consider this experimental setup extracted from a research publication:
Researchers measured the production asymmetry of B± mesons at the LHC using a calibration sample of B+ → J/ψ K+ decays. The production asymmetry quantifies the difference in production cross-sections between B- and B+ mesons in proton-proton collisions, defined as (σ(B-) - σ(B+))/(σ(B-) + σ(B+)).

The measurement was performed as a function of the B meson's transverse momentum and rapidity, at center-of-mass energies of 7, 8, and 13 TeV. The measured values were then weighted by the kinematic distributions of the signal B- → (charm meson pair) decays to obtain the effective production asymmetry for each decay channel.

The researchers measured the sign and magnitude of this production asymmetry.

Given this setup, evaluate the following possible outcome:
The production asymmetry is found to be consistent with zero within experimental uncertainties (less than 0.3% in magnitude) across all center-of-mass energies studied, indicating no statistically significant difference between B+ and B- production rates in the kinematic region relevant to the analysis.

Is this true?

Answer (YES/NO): NO